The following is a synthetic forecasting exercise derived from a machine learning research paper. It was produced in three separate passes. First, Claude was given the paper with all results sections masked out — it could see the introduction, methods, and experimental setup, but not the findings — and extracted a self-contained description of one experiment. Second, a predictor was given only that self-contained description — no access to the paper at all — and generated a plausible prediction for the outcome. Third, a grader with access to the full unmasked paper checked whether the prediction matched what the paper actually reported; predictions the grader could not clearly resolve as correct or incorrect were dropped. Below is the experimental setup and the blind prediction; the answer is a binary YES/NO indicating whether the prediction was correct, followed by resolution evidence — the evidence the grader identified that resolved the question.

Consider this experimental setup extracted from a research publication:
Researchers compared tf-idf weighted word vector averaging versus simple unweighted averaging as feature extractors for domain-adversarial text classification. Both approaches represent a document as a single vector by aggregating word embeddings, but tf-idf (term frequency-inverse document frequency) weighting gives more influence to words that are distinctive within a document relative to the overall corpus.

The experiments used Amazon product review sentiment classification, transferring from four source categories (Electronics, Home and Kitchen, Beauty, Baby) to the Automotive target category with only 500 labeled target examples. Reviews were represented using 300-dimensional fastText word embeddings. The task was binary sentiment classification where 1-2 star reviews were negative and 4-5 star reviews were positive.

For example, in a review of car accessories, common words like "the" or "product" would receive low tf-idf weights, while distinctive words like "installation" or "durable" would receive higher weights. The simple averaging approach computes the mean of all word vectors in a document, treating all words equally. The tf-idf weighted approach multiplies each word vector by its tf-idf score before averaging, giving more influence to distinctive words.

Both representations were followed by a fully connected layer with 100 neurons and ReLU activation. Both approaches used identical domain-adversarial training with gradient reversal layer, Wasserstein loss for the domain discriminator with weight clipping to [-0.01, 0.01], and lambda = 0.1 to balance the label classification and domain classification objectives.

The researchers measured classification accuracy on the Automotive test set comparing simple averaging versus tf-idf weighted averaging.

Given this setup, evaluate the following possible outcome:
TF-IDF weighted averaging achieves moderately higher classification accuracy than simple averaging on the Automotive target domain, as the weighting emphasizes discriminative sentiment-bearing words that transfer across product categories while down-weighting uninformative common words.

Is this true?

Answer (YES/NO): NO